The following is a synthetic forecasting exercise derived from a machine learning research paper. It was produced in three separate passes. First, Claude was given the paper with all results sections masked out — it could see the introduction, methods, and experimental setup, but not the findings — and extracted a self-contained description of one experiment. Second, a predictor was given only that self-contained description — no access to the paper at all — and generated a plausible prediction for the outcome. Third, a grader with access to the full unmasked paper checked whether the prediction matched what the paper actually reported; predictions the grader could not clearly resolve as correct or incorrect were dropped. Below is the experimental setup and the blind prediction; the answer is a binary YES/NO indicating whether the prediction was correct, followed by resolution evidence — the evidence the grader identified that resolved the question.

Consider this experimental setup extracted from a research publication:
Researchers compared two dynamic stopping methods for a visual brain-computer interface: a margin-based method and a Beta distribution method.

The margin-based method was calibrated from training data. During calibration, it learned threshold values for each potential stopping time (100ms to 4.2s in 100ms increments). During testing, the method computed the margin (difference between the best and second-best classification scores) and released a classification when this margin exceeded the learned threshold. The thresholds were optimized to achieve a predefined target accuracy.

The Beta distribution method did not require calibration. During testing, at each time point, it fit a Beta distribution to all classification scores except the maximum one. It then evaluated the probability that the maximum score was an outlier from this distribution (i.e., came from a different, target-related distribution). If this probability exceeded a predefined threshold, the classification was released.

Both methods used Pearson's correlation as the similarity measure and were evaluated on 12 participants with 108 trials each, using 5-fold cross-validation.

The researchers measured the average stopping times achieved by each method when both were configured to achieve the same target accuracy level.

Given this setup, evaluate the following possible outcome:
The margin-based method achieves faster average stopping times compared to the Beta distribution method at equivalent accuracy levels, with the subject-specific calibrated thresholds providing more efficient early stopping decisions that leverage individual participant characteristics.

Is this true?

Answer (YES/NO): NO